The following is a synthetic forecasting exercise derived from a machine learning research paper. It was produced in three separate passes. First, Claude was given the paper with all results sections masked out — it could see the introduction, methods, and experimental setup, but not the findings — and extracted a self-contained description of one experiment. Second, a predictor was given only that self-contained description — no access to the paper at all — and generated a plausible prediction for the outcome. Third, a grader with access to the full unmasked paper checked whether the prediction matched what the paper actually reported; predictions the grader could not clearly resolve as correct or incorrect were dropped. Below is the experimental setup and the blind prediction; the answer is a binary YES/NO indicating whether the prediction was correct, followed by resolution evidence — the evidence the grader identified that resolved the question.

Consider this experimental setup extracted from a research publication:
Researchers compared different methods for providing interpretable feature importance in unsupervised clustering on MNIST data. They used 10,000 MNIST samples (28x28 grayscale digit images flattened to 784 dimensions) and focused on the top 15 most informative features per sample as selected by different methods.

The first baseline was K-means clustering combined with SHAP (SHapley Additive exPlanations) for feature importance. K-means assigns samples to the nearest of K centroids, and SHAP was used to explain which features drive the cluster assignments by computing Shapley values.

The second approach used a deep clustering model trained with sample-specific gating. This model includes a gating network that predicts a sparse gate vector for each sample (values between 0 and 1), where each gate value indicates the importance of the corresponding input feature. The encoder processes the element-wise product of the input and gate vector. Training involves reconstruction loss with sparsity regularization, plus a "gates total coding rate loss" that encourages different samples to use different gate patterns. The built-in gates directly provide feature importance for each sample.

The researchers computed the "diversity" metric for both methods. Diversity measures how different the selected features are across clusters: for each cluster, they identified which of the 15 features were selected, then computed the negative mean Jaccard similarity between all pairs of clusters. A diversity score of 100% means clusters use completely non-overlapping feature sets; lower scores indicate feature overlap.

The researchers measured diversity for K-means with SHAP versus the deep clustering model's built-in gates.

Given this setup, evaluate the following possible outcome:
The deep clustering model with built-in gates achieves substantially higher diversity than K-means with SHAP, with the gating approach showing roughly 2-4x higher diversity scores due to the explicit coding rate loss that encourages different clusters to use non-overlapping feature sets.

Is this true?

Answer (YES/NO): NO